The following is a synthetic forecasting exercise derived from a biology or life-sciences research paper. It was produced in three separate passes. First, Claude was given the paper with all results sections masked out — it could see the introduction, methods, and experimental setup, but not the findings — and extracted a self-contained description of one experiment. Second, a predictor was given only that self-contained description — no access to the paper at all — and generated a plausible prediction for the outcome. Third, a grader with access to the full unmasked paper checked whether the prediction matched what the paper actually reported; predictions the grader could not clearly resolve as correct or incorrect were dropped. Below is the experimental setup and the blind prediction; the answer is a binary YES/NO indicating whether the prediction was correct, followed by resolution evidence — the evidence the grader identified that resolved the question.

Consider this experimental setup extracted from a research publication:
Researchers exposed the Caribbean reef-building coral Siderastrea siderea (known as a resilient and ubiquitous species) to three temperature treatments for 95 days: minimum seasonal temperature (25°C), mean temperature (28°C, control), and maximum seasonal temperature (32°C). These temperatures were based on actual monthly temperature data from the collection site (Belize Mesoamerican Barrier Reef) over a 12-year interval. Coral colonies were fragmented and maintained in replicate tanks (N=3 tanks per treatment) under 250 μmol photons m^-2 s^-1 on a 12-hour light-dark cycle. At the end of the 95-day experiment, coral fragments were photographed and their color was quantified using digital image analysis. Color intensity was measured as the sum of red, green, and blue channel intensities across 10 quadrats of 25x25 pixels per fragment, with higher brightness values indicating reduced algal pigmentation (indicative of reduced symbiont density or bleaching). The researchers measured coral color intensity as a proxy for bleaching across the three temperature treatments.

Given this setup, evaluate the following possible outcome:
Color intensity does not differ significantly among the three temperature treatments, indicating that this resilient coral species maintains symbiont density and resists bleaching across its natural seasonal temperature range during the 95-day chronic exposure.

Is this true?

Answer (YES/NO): NO